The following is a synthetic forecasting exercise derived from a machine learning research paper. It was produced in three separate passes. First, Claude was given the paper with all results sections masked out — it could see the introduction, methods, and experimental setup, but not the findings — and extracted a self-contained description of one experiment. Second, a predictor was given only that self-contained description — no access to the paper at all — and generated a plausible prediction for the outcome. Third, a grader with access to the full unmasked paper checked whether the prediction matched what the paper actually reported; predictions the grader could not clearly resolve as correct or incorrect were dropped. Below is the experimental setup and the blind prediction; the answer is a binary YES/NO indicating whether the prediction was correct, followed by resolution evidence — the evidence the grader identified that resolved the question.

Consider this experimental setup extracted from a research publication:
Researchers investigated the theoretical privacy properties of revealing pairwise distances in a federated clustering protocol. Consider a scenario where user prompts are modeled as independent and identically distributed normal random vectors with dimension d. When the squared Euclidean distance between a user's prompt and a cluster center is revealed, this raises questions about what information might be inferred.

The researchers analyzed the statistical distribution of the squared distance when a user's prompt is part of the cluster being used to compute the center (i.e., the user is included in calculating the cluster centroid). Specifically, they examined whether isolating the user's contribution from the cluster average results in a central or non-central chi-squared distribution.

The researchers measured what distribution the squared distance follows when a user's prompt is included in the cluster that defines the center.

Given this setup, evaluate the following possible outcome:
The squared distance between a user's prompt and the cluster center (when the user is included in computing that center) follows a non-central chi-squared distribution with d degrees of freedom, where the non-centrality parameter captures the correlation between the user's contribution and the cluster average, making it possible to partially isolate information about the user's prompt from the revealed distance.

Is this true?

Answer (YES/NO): YES